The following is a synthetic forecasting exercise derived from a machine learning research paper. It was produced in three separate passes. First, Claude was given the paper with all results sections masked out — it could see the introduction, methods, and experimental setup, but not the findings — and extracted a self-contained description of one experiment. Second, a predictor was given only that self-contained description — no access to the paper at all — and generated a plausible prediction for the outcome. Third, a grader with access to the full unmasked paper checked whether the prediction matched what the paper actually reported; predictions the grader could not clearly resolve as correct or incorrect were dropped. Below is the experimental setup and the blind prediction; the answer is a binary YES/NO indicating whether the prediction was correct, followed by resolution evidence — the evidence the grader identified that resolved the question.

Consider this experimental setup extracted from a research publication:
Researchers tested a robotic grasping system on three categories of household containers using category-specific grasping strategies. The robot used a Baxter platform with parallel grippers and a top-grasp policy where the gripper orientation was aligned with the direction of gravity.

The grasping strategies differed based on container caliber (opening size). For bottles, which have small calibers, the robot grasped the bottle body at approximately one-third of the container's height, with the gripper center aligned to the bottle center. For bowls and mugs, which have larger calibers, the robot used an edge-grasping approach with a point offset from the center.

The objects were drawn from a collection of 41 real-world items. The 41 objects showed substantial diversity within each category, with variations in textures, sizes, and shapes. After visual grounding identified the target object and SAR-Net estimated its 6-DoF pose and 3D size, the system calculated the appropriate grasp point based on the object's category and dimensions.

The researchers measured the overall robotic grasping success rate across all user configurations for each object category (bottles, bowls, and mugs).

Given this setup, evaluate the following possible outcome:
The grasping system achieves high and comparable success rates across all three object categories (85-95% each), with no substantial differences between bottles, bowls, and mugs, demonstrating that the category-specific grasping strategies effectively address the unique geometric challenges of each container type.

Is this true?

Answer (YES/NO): NO